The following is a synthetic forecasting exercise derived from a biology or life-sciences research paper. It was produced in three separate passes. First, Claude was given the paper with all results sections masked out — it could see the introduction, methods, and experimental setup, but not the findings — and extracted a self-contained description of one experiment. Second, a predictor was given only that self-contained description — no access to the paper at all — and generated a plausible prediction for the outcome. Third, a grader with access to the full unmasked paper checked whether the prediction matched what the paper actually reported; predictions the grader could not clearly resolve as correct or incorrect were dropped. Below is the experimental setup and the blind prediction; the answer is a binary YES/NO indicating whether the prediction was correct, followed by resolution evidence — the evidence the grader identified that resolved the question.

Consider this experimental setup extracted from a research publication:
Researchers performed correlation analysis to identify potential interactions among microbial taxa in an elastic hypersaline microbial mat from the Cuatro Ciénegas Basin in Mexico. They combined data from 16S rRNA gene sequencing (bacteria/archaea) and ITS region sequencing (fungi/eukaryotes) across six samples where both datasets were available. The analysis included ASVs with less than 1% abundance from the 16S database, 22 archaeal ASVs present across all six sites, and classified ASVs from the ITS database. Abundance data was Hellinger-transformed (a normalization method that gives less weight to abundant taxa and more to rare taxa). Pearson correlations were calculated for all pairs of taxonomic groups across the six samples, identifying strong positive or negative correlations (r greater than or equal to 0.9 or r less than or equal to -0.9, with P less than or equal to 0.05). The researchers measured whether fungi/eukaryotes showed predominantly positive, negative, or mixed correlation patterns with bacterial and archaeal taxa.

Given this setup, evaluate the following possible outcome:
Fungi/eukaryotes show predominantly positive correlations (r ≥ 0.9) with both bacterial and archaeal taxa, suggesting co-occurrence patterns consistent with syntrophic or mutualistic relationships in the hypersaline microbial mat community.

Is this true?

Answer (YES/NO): NO